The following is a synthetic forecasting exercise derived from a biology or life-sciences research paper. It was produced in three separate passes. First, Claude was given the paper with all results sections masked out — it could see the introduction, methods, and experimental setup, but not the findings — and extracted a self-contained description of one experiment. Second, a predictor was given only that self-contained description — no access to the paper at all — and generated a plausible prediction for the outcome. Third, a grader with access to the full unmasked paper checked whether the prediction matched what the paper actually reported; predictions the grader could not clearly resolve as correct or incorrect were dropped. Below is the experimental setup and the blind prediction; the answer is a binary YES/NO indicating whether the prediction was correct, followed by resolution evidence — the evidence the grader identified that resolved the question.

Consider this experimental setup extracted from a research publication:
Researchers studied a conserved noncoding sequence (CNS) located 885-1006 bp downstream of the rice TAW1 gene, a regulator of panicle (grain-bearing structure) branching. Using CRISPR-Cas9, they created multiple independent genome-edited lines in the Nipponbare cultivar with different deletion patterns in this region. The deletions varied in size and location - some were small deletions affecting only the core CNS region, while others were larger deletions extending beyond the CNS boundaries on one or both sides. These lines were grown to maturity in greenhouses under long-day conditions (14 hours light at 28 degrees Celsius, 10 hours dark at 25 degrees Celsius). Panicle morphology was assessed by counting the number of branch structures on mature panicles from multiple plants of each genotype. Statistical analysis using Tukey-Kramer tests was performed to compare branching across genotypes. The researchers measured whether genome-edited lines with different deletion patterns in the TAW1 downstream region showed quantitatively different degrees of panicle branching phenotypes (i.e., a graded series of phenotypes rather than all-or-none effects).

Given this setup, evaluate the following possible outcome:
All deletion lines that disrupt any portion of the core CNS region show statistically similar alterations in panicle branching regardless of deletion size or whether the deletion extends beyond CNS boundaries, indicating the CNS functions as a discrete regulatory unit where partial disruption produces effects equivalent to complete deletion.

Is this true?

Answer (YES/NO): NO